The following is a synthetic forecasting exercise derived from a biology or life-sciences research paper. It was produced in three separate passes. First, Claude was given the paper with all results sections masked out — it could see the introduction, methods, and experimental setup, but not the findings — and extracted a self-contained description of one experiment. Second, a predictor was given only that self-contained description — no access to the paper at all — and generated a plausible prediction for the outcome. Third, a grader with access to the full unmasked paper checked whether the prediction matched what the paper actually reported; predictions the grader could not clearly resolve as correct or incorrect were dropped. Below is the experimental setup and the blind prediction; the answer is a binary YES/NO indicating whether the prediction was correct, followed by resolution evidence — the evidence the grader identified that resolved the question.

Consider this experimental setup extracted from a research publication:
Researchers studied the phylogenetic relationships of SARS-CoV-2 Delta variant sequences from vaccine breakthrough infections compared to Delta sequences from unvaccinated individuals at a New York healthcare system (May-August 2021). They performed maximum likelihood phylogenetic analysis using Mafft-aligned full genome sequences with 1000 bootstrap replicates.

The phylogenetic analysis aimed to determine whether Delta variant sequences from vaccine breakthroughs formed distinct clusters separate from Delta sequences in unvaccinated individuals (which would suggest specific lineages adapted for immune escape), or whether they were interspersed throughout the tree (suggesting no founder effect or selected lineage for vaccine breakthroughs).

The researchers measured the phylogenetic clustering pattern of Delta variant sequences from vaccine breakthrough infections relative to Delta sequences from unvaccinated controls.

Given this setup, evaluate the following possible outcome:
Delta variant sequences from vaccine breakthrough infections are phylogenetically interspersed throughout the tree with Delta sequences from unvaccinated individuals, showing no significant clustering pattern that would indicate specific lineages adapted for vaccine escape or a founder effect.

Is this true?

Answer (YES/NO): YES